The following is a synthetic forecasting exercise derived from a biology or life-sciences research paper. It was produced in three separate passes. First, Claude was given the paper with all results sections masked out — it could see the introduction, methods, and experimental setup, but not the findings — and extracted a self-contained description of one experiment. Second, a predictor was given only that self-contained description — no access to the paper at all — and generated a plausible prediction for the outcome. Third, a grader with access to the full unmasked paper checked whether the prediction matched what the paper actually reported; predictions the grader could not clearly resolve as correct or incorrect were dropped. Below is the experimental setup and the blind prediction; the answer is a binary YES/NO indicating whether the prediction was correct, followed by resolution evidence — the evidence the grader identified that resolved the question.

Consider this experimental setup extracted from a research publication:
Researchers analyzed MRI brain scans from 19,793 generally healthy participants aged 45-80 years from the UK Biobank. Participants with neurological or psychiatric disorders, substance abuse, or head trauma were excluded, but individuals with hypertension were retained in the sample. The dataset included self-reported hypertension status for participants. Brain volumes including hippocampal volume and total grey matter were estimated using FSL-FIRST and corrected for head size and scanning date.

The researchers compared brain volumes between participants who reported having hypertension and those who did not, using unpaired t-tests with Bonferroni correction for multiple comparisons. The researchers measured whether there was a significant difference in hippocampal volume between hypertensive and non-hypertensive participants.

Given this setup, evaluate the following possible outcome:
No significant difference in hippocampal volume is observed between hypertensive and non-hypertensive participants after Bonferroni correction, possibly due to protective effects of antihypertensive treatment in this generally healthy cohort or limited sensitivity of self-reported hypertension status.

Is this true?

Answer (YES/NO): NO